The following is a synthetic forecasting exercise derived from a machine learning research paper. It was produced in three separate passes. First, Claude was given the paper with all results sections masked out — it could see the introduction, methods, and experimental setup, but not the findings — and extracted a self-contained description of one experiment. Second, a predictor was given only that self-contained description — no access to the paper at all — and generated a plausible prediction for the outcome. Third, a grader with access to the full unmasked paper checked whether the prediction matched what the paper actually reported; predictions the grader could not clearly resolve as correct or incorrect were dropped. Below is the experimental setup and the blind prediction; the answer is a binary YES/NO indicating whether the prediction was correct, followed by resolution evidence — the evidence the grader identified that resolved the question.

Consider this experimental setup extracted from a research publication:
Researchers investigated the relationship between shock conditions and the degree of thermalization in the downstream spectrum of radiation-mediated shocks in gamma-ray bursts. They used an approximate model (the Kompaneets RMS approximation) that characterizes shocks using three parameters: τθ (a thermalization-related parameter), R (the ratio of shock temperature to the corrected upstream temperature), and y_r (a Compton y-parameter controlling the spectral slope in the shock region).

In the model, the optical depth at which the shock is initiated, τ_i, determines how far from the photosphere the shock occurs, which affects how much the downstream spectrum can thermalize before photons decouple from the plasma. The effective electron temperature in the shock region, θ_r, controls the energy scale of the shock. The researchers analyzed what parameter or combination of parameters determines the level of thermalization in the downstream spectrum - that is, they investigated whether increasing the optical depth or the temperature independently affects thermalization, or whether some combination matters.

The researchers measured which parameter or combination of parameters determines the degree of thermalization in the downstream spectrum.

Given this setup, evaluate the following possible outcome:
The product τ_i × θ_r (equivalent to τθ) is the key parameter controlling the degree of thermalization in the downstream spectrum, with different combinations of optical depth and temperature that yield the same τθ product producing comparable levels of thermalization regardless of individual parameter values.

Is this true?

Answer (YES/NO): YES